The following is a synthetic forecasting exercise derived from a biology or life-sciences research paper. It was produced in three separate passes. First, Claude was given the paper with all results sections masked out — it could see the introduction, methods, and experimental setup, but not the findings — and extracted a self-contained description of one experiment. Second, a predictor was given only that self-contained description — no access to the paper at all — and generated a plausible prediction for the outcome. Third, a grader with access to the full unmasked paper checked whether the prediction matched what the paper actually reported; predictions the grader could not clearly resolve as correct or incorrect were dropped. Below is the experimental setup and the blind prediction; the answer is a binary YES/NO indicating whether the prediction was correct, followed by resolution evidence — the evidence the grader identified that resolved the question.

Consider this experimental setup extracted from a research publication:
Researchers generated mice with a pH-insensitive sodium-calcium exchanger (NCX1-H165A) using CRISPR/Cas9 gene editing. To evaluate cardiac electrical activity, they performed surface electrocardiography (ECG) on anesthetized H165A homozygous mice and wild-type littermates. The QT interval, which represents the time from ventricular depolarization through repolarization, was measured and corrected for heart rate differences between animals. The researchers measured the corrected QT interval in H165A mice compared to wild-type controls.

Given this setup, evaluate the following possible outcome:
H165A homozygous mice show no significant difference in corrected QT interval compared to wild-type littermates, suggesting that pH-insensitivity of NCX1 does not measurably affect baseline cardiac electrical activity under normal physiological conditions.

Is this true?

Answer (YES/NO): NO